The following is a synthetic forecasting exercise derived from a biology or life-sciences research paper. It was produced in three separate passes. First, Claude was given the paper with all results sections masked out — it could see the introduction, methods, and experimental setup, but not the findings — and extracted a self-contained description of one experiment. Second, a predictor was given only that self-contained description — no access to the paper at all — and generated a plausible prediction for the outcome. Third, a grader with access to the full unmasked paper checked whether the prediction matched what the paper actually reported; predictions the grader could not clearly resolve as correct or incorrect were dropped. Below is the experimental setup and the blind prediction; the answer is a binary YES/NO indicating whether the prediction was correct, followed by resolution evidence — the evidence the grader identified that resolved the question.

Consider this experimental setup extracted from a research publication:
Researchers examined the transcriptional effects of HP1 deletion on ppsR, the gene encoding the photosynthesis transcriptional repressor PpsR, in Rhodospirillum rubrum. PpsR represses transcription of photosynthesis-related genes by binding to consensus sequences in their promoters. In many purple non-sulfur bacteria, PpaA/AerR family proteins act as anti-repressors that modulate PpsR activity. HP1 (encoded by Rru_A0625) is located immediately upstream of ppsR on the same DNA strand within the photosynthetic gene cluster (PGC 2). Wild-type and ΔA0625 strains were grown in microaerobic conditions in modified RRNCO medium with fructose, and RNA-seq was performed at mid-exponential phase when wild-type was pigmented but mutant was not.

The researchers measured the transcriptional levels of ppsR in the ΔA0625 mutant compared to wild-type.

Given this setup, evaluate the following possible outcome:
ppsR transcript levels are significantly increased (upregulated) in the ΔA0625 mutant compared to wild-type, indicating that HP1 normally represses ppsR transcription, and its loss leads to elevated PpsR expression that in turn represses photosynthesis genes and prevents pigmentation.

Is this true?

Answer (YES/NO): NO